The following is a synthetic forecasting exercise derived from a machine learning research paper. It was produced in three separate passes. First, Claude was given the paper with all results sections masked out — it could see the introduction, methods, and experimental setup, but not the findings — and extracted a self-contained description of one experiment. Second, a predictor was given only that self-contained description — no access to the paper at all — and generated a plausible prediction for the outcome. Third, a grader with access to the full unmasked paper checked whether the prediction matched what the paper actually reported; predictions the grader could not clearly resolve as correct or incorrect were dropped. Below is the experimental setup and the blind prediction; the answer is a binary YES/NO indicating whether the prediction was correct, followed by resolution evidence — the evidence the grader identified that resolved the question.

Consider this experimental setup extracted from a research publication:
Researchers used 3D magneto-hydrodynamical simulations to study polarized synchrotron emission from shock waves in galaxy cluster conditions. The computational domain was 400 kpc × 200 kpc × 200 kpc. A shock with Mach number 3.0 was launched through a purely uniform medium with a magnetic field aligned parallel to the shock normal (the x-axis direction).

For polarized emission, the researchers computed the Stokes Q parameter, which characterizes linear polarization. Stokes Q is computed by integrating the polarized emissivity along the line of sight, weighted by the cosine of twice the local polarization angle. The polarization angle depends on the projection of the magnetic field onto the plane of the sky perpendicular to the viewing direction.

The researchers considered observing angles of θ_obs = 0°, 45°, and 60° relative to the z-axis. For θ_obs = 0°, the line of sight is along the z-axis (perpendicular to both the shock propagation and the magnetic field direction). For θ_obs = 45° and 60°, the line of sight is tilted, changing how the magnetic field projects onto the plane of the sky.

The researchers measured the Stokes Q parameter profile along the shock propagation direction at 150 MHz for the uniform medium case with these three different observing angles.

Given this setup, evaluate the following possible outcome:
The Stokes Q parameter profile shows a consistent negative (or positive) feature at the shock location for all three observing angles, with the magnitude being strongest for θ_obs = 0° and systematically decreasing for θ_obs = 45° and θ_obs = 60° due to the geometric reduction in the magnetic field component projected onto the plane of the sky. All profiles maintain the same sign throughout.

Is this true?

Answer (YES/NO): YES